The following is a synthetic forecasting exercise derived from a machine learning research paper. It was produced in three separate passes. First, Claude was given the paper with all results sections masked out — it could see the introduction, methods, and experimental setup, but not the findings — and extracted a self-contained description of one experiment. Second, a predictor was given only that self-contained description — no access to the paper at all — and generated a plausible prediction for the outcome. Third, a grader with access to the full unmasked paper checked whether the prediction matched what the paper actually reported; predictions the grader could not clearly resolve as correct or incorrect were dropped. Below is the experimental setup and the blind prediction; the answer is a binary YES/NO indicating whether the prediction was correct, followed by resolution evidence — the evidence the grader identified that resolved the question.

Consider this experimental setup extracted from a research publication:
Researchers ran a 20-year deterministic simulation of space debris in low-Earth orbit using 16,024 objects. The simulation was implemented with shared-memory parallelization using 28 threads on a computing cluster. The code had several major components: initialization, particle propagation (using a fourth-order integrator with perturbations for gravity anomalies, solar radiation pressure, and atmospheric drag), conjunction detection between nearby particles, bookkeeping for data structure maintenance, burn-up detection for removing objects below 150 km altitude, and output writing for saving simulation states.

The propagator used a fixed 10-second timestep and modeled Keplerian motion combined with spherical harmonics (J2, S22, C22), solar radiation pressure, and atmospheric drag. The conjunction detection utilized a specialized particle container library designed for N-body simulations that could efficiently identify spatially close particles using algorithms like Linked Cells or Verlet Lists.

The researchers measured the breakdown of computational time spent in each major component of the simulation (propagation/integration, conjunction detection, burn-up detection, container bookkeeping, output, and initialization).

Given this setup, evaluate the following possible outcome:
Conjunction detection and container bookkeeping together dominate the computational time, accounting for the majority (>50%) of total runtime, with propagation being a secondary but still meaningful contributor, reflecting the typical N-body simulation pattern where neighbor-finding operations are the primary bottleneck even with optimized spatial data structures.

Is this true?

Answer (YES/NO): NO